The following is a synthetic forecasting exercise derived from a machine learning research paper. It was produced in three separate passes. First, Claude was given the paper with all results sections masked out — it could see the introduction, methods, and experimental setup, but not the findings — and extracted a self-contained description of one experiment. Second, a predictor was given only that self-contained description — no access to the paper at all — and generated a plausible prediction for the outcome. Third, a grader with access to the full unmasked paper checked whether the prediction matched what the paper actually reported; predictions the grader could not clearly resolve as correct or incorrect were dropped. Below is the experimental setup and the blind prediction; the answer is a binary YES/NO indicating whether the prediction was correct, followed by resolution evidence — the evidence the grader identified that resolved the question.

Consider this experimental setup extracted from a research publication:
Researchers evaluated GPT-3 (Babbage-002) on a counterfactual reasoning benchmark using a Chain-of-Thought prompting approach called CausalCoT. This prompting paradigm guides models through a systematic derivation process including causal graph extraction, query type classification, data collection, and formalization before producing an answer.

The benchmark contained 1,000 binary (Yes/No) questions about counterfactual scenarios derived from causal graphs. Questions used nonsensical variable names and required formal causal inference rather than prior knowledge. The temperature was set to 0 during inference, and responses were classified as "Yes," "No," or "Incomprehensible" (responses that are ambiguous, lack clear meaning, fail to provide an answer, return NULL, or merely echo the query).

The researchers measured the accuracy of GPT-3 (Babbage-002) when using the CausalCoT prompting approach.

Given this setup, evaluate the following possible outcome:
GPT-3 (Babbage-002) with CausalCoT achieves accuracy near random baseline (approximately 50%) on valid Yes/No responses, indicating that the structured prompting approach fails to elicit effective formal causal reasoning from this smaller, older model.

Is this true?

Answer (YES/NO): NO